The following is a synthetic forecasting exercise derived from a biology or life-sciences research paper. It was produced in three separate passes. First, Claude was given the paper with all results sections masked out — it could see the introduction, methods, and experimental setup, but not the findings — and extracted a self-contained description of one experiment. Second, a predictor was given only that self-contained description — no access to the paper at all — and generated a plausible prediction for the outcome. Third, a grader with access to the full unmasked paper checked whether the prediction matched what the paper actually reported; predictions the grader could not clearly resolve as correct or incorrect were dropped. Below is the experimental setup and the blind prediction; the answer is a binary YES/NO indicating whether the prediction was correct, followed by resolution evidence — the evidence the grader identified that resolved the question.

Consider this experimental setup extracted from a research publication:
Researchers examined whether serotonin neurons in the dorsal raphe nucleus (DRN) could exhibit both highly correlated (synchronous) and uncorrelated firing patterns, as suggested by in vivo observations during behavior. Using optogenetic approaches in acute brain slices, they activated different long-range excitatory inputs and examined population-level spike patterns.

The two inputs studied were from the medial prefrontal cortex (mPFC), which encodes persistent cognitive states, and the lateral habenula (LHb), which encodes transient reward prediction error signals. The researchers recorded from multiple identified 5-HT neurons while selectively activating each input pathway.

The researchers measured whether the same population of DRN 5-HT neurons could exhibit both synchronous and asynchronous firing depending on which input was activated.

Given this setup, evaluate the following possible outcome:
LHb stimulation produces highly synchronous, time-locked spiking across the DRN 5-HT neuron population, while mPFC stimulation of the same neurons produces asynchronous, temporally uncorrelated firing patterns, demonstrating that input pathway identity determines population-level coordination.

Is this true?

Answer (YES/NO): YES